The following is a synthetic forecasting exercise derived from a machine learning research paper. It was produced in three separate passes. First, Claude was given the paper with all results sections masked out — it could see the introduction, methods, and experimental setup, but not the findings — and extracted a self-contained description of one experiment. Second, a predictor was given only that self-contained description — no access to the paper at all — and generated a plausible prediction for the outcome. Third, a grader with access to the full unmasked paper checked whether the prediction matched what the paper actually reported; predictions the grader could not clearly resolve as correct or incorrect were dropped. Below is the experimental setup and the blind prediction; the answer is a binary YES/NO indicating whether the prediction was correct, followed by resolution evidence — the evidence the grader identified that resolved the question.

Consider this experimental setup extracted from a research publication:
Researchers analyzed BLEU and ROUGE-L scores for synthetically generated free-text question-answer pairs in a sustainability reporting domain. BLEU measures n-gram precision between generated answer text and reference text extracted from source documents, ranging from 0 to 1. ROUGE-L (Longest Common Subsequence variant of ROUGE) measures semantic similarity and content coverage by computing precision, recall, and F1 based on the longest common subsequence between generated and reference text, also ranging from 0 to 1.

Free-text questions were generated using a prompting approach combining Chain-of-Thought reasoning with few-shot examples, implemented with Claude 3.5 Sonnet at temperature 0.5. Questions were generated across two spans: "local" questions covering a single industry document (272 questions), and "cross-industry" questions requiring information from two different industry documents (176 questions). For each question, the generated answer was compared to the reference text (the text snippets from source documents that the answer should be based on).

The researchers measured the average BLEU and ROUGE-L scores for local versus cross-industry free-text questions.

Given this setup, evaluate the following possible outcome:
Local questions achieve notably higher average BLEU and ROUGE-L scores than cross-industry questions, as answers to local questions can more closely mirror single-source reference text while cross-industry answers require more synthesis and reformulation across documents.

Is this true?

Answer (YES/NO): YES